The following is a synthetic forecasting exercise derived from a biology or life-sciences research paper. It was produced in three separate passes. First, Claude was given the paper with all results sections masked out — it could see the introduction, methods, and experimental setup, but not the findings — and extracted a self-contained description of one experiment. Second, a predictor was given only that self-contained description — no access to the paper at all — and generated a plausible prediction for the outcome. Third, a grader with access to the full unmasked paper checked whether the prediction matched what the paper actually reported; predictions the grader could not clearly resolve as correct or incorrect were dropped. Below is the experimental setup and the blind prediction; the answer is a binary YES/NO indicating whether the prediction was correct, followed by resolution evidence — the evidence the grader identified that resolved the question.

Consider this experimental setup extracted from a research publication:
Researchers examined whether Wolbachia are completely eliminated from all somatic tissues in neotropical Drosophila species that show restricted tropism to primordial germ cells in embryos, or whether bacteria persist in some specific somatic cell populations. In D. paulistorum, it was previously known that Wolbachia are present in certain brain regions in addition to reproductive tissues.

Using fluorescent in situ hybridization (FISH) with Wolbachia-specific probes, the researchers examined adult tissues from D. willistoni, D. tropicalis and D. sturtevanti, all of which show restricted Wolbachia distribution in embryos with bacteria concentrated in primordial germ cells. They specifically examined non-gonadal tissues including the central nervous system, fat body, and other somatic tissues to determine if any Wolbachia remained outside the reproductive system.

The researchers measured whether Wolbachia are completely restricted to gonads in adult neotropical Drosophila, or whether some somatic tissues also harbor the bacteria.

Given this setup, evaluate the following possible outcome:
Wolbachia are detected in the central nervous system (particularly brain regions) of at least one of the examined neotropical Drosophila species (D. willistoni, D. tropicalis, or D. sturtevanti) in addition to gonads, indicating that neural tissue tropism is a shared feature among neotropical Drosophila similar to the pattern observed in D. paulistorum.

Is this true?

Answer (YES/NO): YES